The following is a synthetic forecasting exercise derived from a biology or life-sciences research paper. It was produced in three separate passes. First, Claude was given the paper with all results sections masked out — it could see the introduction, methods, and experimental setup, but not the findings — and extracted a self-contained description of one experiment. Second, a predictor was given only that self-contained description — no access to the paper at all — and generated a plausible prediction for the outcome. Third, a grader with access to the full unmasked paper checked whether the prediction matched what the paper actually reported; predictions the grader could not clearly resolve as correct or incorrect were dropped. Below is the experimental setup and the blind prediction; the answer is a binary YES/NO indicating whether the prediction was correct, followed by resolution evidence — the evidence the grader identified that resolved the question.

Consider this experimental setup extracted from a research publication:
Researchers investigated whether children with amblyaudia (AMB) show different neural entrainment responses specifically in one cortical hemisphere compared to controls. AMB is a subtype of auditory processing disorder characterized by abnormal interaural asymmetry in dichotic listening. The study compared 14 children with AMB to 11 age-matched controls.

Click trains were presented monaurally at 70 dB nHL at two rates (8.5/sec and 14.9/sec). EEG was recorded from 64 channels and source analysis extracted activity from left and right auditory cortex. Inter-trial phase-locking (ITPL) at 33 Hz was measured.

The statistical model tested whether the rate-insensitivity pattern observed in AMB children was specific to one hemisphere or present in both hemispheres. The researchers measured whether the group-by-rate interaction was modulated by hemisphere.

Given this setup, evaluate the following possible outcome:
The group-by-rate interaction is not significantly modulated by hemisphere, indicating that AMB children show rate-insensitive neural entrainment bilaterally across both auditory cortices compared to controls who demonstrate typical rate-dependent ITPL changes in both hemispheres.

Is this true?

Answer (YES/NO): YES